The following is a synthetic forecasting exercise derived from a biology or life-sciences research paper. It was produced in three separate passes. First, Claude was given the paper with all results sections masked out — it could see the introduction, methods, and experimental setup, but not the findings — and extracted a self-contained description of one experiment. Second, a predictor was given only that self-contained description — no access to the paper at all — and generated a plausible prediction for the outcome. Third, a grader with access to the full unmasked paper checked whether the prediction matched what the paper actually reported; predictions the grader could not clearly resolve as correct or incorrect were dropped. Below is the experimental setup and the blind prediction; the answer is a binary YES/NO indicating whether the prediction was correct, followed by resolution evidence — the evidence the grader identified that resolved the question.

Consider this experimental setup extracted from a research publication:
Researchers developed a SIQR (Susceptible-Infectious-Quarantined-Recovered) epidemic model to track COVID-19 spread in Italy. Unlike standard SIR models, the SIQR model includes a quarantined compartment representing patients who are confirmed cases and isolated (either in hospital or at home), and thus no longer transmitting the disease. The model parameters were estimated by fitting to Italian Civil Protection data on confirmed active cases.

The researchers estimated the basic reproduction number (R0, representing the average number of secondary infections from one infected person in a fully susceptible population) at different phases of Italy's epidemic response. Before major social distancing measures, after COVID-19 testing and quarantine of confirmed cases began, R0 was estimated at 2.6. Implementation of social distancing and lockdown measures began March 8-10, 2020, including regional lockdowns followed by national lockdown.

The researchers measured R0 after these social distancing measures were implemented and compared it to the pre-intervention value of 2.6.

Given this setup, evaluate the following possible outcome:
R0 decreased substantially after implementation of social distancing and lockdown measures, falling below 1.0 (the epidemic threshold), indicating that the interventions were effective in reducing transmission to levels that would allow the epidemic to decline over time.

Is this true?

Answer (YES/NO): NO